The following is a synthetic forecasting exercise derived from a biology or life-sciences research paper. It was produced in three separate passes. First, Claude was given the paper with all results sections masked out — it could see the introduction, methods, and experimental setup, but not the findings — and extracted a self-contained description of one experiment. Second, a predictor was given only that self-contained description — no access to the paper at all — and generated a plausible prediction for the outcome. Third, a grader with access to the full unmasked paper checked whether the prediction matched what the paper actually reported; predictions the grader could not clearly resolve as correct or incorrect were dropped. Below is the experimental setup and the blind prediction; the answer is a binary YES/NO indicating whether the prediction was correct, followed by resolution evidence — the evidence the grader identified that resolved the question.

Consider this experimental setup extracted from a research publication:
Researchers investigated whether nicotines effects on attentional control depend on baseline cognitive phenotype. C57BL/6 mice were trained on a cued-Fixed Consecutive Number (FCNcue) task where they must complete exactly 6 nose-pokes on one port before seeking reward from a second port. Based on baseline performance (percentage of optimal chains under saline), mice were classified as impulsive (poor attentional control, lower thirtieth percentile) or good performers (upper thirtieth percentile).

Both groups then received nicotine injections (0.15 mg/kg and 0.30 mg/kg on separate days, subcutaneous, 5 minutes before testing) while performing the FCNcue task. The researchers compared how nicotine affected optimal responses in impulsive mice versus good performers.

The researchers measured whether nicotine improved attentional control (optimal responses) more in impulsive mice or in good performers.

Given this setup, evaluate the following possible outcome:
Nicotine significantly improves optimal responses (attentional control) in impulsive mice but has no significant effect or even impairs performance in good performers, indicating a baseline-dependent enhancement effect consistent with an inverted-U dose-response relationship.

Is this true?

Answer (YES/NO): NO